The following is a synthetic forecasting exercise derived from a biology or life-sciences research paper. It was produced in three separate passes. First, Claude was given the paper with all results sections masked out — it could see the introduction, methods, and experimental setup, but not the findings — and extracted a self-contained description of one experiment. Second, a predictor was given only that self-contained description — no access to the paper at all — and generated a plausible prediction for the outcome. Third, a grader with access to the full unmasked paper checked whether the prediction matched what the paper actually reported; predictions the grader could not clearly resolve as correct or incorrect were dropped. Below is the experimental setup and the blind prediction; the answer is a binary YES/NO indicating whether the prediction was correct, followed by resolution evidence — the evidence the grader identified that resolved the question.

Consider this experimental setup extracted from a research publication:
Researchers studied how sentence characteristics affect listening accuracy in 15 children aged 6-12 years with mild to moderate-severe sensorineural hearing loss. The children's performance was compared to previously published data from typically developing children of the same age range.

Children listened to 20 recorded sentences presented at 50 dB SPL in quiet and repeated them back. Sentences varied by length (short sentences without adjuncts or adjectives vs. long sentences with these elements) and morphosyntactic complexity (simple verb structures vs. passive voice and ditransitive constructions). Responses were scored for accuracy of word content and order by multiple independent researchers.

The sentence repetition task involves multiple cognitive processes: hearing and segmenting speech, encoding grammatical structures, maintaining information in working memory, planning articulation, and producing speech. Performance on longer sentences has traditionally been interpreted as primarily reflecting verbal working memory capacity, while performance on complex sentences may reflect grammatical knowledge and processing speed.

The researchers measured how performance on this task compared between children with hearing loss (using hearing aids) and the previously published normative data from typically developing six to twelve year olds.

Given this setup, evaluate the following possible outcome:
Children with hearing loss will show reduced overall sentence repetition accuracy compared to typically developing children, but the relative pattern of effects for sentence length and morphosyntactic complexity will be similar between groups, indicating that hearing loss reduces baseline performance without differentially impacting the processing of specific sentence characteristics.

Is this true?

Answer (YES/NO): NO